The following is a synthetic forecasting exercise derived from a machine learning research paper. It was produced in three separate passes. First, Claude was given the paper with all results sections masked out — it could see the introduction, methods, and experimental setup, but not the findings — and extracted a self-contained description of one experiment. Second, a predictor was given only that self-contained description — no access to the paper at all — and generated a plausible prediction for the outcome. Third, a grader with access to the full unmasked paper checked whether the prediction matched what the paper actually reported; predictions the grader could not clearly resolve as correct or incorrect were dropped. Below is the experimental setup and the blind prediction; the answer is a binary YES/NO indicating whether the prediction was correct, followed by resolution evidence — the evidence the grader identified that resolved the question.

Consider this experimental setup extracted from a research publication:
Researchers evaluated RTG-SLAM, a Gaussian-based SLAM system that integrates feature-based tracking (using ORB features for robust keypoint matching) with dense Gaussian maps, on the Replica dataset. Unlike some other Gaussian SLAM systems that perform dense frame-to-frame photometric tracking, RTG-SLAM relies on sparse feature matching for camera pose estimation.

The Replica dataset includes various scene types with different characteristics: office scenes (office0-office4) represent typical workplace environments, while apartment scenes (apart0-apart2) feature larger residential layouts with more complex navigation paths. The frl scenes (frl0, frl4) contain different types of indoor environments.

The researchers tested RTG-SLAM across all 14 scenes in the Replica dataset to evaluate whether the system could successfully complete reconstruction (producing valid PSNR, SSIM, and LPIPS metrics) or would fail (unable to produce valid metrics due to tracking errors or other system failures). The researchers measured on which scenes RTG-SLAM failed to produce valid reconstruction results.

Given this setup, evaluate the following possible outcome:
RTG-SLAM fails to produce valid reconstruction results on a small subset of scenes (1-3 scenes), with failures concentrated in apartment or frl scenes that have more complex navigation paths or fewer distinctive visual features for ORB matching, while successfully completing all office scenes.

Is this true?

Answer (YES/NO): YES